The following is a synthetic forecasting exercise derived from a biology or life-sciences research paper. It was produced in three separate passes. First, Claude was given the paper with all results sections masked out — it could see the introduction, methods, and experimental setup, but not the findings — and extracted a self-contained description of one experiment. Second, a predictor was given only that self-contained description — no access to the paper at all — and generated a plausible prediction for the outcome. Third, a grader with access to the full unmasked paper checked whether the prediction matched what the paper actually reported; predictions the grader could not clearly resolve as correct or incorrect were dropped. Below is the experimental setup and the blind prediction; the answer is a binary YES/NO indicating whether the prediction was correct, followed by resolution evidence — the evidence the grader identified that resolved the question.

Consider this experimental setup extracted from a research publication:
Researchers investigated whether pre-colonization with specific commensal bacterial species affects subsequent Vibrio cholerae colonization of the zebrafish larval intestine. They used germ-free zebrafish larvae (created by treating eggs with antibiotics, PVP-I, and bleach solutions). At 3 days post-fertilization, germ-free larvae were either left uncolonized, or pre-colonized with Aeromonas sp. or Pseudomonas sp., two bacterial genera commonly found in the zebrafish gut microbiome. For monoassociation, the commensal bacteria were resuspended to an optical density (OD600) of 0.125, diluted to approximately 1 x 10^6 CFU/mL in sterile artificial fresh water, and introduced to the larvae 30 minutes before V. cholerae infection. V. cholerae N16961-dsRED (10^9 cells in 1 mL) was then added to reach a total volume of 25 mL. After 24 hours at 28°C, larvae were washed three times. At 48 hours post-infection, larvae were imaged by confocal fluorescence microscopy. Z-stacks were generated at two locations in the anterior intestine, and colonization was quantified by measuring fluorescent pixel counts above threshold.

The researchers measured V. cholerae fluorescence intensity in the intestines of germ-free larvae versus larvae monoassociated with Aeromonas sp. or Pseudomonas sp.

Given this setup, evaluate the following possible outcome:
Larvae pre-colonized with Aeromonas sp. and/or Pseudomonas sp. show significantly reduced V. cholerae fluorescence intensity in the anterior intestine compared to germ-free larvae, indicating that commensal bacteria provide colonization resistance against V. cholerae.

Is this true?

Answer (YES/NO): NO